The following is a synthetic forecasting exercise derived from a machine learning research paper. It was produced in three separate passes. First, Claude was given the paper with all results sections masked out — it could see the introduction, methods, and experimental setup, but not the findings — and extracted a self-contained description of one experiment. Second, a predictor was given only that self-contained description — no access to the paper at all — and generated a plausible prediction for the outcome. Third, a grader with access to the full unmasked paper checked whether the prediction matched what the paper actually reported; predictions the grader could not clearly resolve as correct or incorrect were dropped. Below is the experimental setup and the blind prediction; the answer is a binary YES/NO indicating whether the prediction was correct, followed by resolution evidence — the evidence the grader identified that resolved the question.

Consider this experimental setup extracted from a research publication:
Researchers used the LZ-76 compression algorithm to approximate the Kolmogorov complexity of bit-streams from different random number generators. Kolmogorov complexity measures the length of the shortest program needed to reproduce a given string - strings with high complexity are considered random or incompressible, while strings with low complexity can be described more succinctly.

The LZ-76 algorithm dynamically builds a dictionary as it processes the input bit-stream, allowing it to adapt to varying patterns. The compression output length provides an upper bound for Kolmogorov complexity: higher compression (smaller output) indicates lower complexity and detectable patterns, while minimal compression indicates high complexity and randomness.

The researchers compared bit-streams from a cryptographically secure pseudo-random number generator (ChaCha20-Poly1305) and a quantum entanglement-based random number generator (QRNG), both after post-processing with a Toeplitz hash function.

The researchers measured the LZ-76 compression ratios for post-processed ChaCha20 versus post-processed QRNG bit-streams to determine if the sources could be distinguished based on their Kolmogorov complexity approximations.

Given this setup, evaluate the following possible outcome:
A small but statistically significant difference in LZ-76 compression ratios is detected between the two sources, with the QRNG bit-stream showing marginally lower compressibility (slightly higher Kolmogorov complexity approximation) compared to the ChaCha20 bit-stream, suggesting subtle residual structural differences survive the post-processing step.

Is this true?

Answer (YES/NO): NO